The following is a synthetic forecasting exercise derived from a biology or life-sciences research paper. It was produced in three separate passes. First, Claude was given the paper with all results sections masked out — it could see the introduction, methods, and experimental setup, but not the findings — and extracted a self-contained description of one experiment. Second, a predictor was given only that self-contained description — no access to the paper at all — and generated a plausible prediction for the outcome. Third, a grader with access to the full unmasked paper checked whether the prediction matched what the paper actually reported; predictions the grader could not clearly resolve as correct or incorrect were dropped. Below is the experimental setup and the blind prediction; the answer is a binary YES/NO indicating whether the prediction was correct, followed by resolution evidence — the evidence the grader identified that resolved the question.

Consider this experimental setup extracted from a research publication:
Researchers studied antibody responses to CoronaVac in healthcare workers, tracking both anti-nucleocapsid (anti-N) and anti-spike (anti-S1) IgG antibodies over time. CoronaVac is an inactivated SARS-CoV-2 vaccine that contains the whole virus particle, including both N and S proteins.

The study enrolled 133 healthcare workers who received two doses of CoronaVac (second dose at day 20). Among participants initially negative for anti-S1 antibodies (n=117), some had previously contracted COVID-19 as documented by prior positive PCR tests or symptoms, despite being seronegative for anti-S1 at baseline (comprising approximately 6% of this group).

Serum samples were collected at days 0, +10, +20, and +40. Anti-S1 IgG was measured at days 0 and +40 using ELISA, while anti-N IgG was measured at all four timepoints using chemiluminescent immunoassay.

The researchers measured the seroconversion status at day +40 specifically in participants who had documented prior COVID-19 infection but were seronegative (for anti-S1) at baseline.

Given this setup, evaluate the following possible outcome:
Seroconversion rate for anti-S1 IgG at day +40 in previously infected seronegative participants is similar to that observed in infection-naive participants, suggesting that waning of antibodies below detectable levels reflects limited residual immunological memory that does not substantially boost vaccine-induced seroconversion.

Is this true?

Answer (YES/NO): YES